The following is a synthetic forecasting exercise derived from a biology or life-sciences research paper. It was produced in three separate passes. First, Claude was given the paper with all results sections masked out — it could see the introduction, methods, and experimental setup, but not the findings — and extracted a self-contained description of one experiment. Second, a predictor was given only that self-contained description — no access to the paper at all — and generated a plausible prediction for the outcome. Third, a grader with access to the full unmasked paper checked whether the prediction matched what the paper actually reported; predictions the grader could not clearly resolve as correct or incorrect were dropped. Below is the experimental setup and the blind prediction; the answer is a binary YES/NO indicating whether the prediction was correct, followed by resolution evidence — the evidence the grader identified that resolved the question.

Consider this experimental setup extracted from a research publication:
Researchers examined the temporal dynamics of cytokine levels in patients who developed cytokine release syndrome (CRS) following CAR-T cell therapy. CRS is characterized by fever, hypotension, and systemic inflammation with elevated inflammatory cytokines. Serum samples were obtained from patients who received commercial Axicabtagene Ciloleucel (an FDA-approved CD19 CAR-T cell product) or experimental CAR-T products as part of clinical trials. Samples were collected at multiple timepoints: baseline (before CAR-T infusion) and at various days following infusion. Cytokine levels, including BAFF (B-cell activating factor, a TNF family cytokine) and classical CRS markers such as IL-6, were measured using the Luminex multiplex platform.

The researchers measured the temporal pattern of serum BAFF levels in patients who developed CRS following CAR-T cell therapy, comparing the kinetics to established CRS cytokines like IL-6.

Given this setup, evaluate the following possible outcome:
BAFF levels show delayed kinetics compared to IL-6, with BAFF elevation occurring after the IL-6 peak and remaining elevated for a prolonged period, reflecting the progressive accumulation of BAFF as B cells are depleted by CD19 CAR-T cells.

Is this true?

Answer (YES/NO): NO